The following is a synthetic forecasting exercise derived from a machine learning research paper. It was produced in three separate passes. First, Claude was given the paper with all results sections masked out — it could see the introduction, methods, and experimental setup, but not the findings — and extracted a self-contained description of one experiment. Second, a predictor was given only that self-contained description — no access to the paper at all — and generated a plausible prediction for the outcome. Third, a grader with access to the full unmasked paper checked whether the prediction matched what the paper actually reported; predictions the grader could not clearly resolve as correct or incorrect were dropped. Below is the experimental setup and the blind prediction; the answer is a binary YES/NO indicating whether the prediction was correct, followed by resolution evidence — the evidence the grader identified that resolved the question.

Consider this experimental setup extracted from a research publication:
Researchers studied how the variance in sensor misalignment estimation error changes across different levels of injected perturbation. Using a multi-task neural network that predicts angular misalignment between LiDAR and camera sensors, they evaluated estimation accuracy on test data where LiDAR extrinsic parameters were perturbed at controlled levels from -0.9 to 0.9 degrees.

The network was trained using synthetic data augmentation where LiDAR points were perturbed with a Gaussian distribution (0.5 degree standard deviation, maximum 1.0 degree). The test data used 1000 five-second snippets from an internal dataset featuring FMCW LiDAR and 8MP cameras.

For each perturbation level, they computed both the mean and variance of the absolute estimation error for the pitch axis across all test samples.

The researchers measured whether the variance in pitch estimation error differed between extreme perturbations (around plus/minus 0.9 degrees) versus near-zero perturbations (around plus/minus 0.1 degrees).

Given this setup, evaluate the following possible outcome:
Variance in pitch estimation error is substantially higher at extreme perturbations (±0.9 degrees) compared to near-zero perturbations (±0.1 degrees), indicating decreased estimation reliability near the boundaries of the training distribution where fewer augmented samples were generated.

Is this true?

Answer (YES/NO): NO